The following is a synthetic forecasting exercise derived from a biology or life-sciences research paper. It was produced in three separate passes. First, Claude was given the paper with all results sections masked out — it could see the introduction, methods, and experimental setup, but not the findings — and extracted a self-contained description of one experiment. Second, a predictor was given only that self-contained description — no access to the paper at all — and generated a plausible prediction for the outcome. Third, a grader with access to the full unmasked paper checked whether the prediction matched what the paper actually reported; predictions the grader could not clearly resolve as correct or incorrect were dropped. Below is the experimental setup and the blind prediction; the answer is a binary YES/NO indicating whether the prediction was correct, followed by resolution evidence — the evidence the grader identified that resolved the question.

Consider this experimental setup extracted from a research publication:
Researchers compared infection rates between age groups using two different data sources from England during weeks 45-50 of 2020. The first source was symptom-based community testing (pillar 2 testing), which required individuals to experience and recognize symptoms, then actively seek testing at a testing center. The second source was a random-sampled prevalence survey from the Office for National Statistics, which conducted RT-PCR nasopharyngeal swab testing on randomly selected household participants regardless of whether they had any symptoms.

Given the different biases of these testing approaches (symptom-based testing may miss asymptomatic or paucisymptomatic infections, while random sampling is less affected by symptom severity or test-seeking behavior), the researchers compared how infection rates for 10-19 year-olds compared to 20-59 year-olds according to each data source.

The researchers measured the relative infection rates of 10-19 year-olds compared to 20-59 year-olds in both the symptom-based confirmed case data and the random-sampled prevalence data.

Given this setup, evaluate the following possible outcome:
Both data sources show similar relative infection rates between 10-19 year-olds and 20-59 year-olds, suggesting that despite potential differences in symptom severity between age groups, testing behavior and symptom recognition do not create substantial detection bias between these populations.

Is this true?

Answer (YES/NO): NO